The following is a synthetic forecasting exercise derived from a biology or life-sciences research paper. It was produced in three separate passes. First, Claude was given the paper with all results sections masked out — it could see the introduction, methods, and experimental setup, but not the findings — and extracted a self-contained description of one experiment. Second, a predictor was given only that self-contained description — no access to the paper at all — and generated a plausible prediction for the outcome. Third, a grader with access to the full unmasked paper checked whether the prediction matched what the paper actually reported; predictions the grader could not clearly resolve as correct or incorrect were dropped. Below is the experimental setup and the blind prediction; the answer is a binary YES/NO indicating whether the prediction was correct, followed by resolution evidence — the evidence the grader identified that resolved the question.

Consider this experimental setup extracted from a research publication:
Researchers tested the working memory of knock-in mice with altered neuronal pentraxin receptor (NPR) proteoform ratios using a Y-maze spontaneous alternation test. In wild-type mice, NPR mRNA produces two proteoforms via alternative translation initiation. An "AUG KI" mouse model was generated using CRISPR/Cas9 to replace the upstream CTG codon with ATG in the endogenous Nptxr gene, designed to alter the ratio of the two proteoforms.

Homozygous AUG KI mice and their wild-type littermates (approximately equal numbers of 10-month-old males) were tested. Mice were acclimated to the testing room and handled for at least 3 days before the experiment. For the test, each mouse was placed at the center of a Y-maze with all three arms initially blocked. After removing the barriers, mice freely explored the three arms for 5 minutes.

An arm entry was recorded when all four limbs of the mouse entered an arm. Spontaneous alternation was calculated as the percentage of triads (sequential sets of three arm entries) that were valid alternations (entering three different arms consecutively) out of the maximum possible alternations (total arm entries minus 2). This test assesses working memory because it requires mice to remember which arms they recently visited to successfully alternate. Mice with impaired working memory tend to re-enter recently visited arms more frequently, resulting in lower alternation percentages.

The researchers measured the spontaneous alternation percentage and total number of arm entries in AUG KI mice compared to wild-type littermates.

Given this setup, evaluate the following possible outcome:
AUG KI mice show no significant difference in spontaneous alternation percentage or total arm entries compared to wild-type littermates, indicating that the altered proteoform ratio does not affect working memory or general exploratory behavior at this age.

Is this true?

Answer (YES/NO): NO